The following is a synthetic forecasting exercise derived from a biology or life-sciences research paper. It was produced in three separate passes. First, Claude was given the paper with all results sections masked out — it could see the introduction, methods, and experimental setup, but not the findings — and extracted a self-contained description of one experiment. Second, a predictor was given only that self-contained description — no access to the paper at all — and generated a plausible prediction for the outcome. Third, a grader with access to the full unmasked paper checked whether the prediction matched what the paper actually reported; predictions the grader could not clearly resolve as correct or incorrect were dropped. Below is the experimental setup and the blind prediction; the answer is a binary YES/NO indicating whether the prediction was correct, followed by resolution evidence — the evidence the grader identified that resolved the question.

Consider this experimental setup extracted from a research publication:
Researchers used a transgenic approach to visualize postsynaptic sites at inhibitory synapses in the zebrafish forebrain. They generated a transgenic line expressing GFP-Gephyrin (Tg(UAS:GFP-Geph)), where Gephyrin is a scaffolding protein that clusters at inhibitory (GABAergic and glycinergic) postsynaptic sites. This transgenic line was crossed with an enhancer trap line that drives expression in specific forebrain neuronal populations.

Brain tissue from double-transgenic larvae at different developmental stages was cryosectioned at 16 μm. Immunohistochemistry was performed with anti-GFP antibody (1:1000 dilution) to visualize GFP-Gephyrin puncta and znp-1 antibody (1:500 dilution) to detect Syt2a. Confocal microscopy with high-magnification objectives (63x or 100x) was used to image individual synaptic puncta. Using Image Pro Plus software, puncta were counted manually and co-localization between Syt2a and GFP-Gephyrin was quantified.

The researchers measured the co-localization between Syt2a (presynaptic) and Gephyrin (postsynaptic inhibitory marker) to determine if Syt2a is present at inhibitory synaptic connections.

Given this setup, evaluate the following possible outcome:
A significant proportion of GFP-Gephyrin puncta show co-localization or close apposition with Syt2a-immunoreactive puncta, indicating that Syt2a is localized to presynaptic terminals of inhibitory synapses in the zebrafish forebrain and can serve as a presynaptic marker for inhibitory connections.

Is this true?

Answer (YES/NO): NO